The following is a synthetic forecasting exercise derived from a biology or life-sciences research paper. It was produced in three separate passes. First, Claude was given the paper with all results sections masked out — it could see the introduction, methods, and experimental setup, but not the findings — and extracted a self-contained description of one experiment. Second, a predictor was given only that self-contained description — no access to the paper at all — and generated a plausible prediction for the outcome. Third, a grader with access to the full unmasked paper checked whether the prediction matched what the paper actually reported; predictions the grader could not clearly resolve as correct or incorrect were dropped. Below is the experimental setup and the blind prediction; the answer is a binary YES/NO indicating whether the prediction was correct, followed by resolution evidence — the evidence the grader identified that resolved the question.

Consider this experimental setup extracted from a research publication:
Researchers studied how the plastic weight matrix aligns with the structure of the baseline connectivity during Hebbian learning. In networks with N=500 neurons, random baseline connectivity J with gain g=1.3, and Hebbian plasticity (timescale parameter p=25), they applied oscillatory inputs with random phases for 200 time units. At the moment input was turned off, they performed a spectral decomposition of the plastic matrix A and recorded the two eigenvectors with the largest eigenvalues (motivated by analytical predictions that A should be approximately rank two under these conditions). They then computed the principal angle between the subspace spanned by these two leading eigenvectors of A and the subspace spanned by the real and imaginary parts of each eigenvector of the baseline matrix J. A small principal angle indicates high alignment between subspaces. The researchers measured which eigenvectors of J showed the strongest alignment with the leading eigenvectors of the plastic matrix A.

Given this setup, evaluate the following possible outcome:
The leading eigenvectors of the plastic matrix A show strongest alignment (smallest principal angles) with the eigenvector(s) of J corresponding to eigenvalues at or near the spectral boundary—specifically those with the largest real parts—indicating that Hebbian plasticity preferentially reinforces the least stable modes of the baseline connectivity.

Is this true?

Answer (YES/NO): NO